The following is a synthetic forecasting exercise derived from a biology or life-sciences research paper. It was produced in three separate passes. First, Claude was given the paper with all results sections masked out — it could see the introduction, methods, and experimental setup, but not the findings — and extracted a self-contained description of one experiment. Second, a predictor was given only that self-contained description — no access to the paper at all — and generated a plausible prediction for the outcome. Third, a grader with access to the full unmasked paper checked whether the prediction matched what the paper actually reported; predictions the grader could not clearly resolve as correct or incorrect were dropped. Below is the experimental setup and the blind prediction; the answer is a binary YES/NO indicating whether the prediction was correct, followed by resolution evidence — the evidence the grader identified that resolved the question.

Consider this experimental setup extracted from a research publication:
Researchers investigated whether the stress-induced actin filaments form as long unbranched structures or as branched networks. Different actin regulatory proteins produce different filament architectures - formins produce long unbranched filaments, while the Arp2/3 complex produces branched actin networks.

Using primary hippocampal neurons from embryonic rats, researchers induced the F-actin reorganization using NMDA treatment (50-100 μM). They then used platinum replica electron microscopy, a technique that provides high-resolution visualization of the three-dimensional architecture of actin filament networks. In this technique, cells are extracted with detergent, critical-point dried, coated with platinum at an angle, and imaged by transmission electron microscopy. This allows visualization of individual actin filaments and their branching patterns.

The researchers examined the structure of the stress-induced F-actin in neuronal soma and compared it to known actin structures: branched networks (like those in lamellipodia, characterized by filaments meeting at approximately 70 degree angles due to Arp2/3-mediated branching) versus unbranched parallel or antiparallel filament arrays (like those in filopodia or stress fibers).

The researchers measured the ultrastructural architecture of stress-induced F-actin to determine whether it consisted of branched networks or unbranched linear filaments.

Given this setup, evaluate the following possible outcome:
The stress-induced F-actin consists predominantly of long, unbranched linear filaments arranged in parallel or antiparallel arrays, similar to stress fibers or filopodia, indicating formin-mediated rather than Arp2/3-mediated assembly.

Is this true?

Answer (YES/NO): YES